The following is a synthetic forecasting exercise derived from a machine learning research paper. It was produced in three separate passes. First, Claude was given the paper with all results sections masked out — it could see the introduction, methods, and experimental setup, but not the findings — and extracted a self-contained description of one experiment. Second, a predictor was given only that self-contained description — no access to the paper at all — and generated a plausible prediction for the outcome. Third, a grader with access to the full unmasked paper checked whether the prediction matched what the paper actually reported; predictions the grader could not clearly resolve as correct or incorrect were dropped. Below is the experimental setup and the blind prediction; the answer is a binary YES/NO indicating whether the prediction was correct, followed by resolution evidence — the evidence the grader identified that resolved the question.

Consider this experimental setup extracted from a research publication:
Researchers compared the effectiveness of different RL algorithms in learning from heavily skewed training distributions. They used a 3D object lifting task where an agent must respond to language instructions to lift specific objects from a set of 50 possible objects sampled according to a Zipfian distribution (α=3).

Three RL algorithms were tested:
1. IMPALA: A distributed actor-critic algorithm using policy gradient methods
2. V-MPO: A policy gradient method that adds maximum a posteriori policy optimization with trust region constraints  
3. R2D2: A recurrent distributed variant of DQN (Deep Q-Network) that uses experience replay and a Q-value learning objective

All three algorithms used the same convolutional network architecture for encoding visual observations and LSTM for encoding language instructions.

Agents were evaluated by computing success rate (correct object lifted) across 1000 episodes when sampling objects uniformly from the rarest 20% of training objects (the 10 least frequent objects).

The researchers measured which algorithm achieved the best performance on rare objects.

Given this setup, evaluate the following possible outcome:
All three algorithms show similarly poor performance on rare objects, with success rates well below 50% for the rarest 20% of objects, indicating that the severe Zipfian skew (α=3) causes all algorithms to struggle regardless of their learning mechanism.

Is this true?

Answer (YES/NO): NO